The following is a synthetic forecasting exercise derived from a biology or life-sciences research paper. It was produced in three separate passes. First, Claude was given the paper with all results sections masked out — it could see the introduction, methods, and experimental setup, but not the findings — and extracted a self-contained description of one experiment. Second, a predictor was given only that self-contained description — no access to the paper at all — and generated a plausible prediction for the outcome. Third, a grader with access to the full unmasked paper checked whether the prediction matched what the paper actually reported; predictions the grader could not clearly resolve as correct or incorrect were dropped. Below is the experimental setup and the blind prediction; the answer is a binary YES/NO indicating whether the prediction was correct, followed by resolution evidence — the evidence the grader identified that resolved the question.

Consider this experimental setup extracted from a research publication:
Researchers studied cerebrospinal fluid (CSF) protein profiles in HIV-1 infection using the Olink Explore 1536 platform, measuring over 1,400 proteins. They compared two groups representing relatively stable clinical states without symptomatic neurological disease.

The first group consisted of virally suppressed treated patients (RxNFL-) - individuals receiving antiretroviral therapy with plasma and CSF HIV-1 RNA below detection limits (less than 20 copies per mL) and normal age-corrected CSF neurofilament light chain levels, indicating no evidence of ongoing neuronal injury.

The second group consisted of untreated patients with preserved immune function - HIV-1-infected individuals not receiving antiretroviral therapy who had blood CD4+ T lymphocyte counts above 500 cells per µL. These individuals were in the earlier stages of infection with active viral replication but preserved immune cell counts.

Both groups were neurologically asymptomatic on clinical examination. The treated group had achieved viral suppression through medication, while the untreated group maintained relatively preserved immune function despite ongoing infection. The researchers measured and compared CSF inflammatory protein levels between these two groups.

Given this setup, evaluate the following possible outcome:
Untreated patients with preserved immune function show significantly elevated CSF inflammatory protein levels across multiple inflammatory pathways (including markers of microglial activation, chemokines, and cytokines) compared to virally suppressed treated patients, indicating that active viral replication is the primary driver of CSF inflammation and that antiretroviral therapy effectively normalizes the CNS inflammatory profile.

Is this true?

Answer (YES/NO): NO